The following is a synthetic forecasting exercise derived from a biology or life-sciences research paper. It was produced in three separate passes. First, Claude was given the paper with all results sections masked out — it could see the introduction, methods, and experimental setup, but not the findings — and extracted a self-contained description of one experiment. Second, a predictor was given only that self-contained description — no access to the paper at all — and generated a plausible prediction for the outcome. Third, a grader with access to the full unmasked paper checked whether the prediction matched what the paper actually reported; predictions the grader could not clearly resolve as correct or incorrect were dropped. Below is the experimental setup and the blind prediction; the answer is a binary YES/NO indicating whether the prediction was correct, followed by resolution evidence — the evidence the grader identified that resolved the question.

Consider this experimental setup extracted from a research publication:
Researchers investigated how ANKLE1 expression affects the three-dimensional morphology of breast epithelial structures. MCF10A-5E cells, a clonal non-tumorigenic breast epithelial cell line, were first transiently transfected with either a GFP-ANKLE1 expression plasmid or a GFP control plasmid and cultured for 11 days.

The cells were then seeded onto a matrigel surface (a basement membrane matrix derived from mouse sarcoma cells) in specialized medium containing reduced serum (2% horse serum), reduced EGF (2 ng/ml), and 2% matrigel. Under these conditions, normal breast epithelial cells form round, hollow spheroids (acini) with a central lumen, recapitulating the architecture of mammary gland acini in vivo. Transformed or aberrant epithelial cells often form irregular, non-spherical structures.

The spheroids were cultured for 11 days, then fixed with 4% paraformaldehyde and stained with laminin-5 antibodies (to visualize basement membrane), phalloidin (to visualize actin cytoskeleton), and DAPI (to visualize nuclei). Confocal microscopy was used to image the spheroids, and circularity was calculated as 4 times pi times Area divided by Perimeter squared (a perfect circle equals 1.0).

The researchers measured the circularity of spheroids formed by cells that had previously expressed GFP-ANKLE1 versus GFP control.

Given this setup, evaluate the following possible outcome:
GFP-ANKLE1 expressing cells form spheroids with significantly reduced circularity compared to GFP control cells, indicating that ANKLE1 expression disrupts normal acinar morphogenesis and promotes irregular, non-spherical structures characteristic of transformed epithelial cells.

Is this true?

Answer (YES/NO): YES